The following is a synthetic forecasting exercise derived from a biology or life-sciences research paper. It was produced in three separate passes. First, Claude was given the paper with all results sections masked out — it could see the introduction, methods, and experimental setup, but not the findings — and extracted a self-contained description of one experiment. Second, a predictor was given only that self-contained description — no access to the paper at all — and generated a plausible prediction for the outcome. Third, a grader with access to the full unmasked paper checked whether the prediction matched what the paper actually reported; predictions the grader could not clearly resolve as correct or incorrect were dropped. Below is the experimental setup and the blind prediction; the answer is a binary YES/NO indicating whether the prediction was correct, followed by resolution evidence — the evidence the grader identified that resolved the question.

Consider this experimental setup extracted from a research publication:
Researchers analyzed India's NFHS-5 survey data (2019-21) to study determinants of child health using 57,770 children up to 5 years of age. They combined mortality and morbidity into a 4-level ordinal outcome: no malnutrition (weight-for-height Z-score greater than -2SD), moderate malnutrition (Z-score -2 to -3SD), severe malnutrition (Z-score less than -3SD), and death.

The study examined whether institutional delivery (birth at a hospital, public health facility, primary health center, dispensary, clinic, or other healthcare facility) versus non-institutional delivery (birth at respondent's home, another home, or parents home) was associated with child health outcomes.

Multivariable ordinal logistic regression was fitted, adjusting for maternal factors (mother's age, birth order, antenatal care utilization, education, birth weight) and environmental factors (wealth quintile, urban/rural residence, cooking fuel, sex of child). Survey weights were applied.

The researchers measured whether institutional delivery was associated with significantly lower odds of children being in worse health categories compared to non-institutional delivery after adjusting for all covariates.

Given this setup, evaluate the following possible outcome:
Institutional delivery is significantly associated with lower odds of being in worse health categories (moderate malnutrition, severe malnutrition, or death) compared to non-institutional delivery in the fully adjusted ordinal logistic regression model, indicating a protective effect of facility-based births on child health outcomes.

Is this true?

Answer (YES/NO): YES